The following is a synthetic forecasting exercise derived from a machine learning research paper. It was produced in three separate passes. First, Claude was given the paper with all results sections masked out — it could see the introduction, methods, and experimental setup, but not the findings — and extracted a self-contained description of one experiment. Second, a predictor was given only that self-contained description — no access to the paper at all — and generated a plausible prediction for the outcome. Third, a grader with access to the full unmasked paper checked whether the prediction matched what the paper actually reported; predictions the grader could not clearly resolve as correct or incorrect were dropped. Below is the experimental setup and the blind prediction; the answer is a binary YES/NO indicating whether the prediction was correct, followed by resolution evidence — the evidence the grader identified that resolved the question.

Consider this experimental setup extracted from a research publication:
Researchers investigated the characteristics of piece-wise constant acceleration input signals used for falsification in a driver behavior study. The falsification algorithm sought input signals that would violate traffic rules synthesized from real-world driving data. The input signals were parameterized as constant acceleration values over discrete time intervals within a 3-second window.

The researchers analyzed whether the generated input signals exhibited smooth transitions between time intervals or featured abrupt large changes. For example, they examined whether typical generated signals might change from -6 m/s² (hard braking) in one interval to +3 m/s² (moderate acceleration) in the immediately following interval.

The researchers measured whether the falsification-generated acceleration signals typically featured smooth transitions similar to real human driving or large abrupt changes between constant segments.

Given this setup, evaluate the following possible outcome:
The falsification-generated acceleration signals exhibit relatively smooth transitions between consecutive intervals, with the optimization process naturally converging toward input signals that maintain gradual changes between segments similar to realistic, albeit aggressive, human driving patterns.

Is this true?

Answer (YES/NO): NO